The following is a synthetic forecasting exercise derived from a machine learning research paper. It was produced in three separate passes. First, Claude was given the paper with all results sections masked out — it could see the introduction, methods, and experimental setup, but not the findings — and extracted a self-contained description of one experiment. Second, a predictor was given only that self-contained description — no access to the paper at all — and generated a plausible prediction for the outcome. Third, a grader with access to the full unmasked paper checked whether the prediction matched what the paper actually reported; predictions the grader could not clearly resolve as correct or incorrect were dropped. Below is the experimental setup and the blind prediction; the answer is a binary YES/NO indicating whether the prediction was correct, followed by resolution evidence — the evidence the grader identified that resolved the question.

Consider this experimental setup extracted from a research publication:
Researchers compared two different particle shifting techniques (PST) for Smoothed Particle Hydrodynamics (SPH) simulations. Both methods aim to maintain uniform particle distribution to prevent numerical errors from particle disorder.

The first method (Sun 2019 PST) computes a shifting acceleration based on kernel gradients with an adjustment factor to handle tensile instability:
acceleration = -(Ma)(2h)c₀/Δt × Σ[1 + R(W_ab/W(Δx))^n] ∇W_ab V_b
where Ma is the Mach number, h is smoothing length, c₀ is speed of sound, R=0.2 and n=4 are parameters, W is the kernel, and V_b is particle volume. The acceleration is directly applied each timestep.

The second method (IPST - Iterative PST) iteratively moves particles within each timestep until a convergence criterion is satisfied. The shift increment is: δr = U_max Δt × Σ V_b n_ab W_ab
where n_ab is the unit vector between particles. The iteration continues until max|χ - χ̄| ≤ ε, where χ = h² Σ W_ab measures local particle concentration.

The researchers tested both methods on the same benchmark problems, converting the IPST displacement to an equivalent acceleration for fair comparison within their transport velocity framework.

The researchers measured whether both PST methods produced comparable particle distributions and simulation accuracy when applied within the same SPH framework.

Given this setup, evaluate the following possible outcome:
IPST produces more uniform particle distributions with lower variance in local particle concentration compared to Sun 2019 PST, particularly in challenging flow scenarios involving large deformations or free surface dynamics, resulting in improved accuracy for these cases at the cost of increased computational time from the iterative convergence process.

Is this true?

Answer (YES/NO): NO